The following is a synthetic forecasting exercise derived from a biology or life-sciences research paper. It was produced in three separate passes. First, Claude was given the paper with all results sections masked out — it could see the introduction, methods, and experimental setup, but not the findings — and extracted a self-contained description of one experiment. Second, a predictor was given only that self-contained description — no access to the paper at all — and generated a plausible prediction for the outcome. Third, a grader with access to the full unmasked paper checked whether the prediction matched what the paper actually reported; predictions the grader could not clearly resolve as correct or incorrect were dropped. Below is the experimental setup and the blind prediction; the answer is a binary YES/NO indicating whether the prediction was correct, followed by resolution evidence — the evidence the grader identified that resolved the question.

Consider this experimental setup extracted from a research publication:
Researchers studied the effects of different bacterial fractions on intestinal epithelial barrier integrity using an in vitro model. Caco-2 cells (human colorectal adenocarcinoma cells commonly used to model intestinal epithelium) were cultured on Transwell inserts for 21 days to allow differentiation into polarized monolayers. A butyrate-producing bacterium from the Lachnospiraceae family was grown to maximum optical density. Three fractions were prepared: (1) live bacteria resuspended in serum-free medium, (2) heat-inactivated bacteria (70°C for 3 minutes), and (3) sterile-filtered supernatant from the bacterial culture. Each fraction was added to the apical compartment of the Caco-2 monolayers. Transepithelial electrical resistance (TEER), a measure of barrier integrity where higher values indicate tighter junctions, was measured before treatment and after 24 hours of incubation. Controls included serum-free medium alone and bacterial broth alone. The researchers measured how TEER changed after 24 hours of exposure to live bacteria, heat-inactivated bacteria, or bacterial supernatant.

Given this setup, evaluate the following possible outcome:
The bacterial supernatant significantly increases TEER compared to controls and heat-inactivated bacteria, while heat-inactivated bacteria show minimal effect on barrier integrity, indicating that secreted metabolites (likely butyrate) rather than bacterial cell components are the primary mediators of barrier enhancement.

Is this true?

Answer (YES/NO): NO